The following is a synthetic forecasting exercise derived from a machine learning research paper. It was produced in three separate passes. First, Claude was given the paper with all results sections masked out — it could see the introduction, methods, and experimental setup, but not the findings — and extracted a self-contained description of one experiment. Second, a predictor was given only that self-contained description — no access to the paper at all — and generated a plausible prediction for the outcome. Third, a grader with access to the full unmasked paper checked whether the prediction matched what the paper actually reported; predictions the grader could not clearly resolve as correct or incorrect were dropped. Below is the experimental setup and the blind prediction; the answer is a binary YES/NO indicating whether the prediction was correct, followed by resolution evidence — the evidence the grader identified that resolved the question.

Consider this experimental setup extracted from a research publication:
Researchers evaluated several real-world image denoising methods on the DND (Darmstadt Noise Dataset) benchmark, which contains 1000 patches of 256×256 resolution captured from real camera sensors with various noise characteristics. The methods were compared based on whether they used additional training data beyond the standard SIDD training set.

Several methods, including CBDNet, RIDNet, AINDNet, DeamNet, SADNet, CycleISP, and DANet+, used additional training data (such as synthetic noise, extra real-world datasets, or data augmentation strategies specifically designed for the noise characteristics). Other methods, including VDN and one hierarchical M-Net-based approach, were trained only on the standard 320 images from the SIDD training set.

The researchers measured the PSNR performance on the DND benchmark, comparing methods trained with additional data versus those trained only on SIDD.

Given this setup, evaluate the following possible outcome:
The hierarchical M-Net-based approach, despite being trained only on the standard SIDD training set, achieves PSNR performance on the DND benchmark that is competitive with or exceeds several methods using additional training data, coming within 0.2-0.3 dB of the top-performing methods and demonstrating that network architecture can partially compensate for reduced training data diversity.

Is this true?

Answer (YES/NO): NO